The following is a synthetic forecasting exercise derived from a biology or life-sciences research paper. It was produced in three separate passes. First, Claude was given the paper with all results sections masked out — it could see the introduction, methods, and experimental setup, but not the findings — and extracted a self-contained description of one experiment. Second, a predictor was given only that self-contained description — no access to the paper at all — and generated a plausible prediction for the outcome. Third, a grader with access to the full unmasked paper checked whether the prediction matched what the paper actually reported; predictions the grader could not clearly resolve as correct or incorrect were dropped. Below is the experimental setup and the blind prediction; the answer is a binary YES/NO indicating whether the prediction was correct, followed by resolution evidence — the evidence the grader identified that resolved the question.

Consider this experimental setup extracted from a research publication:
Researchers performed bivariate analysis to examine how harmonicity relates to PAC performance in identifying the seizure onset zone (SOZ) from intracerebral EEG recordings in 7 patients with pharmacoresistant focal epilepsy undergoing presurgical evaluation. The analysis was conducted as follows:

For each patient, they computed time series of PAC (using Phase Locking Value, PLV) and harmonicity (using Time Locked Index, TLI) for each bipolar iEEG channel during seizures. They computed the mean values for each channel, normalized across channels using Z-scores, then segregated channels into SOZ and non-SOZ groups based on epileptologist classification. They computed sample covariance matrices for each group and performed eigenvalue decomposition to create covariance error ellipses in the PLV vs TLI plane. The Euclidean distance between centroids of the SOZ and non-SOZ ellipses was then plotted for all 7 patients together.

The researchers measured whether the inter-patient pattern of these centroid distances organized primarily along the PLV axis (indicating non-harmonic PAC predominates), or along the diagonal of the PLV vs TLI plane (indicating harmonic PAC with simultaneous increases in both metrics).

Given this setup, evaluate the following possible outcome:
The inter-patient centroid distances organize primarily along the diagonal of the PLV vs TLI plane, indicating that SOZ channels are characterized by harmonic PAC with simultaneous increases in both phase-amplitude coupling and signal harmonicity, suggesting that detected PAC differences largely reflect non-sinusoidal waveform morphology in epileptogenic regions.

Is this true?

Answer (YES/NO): YES